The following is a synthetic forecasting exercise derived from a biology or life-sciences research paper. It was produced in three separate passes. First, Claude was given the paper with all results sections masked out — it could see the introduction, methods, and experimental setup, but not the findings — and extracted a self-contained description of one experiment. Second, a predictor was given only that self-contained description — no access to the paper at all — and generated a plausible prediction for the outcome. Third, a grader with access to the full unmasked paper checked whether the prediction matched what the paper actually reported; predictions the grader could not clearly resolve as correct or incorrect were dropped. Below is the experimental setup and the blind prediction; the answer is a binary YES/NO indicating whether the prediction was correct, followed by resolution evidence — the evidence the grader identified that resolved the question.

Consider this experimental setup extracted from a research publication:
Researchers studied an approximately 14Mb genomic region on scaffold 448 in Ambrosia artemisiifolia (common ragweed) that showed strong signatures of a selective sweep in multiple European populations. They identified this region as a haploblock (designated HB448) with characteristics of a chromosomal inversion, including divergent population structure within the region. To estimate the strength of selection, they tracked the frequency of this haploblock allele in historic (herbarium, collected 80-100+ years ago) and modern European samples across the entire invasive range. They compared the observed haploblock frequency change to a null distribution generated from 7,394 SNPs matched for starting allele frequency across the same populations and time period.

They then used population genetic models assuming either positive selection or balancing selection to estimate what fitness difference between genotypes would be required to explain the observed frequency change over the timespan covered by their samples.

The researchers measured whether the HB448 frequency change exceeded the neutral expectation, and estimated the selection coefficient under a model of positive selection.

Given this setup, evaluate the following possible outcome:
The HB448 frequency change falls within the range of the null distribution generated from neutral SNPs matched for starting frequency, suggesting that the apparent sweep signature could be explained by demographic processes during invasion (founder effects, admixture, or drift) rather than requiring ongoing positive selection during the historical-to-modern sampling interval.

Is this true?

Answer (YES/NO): NO